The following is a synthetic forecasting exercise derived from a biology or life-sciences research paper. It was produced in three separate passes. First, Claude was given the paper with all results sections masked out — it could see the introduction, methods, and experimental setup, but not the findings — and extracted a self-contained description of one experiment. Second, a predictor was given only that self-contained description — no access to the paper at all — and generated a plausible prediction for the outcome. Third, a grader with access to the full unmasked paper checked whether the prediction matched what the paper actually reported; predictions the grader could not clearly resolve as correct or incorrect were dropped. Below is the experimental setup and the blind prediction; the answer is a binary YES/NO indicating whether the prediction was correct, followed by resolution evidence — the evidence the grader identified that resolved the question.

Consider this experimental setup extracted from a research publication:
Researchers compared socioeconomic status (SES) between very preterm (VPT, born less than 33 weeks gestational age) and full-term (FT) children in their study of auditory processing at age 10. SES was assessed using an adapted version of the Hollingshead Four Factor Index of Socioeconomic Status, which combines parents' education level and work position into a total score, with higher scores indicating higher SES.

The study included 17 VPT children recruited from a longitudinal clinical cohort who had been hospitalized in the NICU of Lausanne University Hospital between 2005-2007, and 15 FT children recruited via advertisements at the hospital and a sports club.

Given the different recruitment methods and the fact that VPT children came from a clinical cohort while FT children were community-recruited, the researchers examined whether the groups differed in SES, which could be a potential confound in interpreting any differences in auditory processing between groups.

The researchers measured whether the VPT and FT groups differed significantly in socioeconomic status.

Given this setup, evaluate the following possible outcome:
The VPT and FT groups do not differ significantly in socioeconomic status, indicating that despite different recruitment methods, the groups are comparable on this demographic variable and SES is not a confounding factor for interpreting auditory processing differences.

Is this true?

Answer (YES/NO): YES